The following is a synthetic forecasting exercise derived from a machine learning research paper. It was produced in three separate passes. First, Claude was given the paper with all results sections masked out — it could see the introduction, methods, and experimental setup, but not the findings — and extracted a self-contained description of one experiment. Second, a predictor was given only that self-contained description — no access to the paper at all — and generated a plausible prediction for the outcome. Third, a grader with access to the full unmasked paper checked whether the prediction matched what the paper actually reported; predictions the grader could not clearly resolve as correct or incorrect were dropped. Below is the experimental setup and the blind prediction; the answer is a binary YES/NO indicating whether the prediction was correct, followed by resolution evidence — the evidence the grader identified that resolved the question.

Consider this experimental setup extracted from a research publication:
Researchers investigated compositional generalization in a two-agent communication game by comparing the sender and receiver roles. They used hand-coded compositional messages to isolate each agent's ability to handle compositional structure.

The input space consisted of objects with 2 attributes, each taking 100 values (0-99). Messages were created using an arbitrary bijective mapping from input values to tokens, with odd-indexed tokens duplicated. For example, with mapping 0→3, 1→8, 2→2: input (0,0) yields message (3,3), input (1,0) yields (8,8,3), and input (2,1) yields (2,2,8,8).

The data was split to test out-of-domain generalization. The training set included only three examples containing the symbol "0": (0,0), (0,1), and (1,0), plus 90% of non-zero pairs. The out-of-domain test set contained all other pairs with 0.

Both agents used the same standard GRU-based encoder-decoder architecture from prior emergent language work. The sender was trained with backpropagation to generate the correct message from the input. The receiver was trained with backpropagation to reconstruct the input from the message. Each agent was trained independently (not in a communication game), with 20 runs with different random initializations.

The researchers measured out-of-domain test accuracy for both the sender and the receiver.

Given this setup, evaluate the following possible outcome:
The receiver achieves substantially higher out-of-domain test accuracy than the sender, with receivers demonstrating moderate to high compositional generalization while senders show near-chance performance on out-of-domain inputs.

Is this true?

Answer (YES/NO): NO